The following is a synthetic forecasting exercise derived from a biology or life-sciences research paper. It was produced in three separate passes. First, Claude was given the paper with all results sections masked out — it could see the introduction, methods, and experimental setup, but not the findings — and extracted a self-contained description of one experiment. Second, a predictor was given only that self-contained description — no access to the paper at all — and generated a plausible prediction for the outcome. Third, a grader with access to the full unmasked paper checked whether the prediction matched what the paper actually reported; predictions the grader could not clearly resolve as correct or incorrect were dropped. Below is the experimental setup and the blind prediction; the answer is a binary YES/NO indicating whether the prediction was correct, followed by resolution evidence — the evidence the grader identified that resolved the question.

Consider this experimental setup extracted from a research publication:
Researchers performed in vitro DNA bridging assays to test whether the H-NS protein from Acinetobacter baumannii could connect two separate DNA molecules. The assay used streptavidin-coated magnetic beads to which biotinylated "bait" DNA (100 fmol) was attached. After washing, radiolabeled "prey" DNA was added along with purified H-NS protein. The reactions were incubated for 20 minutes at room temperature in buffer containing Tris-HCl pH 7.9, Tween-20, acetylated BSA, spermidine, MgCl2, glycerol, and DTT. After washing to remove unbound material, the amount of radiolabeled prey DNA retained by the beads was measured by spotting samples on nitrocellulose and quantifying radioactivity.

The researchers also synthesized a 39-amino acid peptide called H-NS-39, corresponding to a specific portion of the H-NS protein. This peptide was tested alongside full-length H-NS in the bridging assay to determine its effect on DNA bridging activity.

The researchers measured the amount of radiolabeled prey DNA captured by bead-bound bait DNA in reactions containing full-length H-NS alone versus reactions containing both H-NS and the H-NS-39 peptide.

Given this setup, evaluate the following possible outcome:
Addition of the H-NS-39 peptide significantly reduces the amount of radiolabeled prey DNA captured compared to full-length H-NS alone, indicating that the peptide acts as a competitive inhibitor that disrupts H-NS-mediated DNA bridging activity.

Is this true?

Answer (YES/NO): YES